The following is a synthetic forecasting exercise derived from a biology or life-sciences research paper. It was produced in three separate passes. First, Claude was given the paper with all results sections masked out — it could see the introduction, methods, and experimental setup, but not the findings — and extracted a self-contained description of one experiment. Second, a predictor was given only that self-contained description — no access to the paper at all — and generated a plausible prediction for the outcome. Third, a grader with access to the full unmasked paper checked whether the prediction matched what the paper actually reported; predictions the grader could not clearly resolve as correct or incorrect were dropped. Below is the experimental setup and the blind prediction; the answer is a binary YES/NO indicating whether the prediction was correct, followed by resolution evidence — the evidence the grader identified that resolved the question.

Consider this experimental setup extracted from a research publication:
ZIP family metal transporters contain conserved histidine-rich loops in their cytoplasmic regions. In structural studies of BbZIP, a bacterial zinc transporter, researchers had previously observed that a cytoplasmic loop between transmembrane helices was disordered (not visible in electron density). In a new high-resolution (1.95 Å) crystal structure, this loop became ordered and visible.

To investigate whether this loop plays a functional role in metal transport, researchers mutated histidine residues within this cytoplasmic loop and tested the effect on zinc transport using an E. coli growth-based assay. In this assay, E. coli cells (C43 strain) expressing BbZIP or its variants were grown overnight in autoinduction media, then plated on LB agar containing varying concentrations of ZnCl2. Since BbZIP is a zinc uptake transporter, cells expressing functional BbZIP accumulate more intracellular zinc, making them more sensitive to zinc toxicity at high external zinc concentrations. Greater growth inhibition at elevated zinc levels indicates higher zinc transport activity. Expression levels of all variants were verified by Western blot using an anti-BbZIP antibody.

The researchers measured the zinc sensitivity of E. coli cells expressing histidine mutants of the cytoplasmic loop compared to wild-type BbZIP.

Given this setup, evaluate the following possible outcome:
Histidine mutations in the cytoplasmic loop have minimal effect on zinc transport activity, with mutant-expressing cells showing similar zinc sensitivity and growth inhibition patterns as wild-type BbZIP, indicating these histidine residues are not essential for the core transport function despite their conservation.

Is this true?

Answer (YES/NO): NO